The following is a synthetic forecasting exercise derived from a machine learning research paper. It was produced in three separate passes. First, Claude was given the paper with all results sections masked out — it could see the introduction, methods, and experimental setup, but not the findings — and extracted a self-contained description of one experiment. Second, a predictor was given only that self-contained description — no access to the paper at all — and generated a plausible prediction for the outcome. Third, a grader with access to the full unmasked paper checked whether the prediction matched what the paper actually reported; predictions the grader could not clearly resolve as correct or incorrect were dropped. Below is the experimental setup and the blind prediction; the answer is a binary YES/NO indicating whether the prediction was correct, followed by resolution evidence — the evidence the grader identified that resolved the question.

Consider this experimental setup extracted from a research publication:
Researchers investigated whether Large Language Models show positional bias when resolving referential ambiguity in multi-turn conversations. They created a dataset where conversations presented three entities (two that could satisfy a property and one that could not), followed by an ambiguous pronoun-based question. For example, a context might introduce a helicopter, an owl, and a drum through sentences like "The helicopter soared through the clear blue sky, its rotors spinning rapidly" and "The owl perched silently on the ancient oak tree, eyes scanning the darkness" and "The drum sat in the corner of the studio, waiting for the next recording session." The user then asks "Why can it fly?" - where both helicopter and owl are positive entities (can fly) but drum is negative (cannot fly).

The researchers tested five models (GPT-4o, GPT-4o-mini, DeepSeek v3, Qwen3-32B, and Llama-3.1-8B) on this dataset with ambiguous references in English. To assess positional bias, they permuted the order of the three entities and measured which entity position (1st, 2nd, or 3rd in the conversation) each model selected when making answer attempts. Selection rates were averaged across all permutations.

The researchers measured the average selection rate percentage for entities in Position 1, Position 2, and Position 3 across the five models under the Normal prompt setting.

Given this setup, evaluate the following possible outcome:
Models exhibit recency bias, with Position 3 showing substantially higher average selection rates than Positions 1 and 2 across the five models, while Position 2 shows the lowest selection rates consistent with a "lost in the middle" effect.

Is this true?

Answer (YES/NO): YES